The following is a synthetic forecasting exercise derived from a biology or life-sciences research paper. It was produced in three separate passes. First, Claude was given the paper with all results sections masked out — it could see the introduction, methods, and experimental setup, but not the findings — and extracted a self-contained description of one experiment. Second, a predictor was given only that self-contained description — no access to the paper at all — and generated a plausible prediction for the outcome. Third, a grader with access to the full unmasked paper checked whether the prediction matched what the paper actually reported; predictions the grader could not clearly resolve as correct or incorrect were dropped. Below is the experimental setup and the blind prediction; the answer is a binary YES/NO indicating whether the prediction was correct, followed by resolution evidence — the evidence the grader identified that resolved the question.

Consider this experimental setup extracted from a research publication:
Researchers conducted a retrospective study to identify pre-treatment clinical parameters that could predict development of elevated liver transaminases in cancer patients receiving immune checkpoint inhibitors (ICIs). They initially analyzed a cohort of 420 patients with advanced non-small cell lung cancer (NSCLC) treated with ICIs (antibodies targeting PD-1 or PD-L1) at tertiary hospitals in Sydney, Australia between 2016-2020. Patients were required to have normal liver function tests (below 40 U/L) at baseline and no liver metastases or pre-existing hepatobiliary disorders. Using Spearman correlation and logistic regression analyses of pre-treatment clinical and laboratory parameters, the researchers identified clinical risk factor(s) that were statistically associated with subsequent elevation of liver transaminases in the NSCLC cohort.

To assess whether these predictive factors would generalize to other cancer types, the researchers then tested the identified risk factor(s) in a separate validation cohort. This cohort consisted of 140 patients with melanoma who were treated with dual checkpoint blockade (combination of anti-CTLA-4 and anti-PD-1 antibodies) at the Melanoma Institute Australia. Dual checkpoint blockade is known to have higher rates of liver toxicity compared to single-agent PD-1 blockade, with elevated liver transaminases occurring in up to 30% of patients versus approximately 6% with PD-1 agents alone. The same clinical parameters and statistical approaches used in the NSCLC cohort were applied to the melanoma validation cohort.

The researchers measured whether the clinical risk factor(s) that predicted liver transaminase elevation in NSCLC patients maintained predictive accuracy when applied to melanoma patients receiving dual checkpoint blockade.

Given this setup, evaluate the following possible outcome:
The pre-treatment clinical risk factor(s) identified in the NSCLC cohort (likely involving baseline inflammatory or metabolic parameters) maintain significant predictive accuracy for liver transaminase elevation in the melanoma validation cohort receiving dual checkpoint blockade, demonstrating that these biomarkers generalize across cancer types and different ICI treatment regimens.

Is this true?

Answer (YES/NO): NO